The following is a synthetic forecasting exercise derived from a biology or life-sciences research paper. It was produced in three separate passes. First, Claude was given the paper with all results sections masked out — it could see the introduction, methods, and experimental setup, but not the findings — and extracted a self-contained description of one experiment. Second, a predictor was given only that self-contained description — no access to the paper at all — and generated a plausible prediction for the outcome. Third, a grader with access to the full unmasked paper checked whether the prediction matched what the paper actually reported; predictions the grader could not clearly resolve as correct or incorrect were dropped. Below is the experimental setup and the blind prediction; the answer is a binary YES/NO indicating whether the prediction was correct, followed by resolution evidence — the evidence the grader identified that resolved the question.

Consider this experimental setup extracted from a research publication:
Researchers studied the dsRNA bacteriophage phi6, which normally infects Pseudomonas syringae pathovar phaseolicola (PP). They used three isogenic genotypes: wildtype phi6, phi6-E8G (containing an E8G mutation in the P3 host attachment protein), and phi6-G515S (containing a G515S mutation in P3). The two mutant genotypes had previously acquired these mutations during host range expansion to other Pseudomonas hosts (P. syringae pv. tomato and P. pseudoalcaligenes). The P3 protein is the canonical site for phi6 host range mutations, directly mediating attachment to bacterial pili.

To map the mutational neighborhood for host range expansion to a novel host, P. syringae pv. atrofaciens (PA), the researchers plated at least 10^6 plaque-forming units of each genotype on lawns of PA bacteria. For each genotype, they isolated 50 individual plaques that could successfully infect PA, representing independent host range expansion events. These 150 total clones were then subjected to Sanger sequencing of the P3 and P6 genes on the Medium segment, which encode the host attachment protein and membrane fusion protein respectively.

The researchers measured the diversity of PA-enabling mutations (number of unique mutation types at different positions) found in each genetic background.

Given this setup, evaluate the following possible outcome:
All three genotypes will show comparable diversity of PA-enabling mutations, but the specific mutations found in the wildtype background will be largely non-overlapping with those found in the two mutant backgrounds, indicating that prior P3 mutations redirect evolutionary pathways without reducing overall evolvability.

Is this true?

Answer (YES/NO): NO